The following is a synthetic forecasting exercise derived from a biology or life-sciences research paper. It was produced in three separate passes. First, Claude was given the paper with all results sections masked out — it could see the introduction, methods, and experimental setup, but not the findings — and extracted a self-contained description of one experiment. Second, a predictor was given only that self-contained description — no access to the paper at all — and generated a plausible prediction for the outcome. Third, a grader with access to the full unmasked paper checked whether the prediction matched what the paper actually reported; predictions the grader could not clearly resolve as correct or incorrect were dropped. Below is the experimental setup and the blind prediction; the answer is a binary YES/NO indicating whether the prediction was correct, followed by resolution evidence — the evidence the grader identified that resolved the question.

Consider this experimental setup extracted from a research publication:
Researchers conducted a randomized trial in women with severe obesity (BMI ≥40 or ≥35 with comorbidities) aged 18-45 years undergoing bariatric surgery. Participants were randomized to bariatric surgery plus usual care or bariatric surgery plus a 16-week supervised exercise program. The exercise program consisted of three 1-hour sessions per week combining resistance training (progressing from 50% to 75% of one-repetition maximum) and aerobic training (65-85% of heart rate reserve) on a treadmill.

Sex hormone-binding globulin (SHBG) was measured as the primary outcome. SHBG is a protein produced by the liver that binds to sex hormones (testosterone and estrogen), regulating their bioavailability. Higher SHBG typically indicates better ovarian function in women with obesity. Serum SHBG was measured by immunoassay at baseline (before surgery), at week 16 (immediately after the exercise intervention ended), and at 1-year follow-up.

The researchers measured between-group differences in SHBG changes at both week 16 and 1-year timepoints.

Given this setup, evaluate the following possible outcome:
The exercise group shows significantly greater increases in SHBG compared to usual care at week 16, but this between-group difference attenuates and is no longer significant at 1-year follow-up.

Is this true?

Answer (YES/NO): NO